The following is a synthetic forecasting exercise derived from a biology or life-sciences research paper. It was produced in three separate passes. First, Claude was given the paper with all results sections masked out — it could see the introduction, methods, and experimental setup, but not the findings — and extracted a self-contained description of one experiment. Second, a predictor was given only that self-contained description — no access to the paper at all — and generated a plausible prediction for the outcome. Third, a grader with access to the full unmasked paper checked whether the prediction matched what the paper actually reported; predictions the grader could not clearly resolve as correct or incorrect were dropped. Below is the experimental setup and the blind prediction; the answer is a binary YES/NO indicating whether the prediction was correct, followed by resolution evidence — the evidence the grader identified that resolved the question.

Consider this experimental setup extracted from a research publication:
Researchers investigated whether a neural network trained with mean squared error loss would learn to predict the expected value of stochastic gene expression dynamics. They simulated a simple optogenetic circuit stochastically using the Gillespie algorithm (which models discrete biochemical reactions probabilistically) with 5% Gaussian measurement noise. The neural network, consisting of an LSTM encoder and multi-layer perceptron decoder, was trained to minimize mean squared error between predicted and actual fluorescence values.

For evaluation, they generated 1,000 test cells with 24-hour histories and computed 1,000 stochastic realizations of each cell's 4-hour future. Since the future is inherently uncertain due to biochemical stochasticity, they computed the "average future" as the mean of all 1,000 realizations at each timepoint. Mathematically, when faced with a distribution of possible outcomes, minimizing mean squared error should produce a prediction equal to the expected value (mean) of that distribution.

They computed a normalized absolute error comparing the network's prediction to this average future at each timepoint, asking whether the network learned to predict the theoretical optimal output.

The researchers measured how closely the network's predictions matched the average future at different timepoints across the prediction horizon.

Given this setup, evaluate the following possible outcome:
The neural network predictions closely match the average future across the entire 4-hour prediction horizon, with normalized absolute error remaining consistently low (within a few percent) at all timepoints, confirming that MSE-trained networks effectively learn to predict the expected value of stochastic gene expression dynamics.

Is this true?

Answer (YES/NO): YES